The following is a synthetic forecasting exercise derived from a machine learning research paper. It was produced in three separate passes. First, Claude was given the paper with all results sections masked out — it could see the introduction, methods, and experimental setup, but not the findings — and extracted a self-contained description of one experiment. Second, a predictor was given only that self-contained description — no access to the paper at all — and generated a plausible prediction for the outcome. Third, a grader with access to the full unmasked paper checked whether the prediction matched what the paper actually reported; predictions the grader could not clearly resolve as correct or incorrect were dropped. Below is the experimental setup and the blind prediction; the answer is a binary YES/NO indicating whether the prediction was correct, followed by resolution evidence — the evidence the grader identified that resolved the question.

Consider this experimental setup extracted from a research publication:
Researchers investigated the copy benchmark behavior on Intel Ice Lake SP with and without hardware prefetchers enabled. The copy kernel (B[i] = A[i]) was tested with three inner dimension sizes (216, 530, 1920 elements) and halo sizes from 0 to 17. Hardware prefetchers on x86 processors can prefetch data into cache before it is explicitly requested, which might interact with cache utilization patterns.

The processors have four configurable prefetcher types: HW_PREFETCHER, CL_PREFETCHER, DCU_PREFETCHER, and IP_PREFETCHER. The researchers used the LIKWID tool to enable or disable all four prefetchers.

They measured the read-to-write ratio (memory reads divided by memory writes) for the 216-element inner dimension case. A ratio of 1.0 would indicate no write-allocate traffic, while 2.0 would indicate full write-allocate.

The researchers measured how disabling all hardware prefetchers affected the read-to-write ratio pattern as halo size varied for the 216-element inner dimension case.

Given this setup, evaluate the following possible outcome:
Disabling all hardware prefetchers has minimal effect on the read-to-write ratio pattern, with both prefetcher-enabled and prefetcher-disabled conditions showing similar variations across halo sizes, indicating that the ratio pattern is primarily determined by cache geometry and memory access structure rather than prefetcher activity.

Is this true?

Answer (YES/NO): NO